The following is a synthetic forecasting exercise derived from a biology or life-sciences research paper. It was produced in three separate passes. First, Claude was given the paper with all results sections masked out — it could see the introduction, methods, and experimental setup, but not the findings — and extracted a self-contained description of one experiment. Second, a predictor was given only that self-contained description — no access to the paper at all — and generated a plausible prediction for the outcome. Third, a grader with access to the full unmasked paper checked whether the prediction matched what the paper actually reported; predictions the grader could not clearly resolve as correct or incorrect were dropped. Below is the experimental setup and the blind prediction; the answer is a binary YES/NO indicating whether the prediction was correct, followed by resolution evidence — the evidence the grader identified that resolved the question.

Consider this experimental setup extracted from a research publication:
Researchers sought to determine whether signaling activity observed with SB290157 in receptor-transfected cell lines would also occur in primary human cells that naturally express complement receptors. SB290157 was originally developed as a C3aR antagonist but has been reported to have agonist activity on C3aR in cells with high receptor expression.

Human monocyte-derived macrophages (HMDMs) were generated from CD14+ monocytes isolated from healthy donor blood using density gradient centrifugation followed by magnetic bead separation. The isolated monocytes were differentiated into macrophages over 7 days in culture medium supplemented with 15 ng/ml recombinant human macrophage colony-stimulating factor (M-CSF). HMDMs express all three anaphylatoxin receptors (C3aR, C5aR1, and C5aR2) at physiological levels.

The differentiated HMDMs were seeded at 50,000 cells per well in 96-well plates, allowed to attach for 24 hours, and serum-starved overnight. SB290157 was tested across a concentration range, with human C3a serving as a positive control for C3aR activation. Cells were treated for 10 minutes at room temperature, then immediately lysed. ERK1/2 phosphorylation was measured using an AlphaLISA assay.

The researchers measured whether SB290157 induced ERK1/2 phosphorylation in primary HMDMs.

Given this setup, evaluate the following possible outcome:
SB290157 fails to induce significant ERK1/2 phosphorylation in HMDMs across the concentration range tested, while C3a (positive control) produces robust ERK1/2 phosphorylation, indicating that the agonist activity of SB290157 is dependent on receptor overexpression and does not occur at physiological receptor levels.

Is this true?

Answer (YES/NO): YES